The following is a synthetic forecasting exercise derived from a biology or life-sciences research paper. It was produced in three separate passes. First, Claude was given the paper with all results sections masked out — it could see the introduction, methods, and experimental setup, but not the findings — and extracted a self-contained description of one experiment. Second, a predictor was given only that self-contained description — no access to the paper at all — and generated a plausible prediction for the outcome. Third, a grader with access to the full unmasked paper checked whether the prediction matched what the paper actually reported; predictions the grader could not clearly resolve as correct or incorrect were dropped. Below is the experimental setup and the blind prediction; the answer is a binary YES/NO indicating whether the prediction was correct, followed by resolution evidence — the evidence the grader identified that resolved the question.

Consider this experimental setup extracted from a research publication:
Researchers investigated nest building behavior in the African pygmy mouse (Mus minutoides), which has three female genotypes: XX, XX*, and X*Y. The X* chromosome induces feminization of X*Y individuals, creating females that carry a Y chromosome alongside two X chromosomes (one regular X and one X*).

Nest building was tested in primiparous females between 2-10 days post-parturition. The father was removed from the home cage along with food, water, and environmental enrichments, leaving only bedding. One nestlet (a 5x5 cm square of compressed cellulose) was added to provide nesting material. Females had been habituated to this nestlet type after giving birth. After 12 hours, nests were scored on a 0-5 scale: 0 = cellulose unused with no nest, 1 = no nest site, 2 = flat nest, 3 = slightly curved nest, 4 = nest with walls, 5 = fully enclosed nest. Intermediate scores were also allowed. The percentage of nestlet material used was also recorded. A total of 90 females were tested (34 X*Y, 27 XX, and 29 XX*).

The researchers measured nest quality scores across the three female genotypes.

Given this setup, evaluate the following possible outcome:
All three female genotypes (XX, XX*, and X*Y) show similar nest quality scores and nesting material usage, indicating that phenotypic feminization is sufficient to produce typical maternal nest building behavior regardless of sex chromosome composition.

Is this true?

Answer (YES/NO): NO